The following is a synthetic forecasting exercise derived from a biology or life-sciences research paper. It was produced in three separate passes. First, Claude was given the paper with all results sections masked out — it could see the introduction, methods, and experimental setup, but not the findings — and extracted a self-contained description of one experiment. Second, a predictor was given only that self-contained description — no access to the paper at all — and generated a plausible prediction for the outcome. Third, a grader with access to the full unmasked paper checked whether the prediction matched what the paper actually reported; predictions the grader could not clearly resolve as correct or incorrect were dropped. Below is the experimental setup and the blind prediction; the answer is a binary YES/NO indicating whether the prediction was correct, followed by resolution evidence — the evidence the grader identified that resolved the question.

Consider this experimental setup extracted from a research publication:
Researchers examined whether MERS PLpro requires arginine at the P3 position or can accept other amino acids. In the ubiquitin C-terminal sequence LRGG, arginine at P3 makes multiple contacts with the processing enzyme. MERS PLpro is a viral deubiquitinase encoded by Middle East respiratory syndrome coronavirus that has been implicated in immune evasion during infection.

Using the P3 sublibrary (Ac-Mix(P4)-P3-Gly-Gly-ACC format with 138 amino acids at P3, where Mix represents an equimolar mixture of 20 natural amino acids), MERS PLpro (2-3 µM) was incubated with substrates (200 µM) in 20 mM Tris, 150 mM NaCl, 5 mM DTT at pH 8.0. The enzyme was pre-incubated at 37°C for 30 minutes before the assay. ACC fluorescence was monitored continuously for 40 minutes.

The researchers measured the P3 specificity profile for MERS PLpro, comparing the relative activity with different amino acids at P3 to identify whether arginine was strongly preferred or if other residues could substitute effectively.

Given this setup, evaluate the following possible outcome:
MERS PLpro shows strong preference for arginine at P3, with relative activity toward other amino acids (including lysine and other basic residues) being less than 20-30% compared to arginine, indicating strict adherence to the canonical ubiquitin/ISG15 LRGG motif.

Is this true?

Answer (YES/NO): NO